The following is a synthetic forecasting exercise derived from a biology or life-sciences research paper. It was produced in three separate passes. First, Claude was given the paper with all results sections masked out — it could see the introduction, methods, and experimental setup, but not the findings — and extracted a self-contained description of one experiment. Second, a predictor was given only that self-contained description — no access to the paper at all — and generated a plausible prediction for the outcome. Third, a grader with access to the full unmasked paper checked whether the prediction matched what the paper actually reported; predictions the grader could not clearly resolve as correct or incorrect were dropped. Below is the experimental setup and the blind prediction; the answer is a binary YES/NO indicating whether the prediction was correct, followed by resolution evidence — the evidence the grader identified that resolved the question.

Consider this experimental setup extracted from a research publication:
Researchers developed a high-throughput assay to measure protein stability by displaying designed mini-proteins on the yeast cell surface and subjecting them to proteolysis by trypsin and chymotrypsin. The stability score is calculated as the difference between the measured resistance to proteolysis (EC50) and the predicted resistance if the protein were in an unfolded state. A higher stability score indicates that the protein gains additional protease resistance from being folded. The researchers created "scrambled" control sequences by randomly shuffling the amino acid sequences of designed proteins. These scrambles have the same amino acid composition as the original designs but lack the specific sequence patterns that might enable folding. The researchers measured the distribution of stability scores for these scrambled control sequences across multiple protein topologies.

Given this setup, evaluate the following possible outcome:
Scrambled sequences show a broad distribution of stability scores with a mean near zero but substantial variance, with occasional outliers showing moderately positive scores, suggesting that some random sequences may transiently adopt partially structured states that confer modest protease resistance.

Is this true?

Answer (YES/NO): NO